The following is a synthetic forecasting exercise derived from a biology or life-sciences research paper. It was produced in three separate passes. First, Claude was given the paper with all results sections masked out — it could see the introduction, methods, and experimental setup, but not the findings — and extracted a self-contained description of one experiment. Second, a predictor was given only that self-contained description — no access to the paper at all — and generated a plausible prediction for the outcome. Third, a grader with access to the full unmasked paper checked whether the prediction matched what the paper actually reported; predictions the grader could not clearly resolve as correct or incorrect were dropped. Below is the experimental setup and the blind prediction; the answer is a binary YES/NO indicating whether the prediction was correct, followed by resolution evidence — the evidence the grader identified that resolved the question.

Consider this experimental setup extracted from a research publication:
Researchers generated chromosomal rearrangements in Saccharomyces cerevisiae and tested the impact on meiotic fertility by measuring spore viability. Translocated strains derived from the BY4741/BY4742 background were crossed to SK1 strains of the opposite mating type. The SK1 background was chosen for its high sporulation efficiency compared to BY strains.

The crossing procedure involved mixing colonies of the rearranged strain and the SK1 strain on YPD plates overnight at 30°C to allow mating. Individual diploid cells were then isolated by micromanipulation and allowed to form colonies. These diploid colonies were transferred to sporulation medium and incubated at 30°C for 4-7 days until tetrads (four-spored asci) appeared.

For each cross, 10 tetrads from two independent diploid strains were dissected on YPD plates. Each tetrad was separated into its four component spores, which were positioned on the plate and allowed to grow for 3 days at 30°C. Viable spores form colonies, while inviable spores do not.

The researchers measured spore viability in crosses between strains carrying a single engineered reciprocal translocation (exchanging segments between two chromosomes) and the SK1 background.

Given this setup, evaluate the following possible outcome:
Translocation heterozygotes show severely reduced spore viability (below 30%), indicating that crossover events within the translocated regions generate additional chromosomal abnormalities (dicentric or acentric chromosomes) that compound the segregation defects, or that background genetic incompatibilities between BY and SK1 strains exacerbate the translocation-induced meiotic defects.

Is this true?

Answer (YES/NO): NO